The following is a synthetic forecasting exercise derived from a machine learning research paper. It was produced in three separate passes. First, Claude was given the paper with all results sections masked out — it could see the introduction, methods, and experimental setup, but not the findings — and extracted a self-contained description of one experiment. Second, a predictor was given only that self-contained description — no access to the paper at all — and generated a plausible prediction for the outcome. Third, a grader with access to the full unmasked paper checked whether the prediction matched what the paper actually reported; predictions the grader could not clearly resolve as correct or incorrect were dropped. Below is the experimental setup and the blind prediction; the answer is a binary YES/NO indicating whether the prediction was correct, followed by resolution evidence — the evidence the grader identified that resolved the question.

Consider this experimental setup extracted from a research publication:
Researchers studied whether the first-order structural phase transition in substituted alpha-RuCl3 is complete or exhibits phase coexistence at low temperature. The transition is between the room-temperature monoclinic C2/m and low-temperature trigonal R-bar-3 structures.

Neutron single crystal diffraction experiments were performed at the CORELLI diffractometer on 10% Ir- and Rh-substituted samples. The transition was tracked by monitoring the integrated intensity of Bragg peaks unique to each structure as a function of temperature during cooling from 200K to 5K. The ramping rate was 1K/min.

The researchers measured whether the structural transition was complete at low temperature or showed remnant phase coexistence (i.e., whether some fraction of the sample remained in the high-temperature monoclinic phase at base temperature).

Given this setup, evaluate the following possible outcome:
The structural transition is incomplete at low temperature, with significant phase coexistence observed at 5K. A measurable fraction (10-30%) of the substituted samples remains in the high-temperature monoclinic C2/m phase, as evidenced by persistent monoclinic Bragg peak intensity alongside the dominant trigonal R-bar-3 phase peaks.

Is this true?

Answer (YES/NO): NO